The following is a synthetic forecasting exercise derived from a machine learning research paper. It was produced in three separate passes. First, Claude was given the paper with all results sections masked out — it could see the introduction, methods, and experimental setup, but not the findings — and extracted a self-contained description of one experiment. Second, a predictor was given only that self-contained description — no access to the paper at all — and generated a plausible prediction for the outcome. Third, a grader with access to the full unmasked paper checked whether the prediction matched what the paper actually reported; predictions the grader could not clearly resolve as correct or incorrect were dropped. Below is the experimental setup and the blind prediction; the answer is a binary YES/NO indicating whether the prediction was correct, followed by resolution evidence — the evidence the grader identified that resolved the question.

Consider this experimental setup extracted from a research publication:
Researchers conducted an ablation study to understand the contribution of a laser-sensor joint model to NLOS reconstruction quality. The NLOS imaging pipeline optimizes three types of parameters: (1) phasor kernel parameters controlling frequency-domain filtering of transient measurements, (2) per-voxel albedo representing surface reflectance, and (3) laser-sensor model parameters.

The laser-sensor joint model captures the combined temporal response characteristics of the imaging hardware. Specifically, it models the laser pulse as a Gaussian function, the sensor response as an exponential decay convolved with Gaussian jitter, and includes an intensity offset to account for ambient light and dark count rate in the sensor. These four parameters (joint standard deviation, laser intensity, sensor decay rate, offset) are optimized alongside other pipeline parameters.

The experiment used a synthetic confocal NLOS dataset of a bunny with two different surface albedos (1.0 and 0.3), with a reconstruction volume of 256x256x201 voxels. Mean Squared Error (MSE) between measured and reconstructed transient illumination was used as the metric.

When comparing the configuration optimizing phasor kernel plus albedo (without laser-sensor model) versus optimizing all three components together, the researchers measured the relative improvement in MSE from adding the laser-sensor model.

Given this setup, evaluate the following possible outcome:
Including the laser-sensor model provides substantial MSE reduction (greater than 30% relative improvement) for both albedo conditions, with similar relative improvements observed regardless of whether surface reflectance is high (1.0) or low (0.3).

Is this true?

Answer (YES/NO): NO